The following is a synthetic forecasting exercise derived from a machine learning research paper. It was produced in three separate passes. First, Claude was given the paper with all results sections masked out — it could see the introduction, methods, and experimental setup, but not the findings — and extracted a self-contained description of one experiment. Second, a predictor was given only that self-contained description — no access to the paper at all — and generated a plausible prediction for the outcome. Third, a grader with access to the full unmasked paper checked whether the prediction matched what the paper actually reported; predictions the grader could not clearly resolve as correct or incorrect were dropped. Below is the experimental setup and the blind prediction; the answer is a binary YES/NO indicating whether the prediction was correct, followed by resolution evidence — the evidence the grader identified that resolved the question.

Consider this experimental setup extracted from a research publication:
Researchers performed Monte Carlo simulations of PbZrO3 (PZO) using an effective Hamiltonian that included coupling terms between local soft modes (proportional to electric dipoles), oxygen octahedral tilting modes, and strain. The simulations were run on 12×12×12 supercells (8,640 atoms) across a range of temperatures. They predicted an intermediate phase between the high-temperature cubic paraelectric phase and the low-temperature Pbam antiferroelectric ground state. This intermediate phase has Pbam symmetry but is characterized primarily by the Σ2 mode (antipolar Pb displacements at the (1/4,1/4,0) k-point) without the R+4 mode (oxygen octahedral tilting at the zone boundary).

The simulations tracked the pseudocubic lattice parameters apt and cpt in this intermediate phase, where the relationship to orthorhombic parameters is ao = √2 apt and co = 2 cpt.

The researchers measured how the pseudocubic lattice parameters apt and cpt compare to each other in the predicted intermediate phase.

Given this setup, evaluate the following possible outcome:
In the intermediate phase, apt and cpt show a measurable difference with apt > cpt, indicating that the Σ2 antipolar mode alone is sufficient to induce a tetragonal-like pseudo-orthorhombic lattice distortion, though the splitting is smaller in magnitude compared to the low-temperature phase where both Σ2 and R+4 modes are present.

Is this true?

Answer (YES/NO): NO